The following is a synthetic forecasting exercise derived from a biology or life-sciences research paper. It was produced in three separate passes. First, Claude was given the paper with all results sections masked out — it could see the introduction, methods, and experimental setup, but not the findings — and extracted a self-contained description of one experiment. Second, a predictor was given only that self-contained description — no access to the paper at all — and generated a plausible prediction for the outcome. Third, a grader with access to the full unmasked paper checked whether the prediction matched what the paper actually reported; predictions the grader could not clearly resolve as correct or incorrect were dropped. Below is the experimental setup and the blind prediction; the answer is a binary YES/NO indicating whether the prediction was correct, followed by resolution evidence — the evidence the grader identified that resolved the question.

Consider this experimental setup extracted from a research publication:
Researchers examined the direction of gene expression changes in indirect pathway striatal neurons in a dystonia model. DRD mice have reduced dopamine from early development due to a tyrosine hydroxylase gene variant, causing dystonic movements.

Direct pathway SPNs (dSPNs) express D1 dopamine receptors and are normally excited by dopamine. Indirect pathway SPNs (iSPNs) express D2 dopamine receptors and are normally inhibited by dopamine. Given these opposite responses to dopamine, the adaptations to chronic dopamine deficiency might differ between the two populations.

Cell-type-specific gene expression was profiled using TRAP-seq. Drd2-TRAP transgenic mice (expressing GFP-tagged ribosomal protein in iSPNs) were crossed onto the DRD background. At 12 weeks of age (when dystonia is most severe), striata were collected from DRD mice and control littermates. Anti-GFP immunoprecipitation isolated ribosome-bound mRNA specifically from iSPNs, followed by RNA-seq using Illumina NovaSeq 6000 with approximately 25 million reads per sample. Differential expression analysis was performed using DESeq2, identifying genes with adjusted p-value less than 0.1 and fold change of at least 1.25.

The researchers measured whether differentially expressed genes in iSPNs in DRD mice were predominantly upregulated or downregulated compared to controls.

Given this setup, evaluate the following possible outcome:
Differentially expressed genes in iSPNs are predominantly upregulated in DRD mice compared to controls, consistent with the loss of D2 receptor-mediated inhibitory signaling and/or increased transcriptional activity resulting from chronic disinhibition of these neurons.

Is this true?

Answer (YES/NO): NO